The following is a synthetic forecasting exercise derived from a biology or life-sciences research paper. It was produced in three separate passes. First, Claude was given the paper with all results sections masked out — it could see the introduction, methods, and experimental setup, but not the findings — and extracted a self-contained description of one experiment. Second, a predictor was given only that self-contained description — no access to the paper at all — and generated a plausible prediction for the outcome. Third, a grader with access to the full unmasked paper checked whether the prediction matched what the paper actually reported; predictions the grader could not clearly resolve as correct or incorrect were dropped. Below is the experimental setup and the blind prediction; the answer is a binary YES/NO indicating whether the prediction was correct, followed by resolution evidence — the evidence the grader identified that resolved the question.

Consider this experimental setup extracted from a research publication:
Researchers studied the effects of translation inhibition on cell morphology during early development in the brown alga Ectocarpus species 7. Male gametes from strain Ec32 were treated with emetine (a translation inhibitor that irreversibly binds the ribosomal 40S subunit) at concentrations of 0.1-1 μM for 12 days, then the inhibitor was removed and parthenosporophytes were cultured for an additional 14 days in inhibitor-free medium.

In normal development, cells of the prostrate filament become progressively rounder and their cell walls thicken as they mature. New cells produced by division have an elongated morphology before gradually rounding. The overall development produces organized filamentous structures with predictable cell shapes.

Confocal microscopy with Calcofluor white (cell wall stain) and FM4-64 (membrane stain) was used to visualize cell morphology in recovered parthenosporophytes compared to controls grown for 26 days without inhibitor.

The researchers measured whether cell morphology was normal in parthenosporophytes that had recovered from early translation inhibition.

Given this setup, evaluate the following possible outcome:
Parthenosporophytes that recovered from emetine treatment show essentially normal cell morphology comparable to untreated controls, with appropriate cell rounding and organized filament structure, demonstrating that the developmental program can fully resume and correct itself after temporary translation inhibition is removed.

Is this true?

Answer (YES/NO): NO